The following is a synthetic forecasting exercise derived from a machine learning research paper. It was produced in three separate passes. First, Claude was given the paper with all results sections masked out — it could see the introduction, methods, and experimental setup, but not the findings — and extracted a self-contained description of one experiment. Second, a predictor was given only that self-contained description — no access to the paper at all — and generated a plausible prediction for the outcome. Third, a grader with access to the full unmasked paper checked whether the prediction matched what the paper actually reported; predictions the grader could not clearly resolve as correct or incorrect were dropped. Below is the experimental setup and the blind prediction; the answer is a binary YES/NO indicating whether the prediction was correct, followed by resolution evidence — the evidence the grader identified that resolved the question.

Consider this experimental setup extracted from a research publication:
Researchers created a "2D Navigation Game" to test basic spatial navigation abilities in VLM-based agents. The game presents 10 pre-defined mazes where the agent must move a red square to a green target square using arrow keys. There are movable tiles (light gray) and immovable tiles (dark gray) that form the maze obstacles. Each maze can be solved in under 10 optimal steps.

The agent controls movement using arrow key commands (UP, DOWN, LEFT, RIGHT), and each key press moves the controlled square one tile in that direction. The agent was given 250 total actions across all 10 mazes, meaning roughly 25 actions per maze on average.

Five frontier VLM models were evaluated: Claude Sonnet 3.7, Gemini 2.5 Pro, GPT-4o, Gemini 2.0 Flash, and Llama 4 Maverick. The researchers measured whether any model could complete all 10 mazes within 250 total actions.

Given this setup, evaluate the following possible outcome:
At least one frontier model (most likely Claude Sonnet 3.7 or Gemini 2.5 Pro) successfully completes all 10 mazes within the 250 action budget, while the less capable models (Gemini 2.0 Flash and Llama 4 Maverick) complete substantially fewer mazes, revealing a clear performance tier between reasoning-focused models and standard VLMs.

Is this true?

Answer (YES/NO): NO